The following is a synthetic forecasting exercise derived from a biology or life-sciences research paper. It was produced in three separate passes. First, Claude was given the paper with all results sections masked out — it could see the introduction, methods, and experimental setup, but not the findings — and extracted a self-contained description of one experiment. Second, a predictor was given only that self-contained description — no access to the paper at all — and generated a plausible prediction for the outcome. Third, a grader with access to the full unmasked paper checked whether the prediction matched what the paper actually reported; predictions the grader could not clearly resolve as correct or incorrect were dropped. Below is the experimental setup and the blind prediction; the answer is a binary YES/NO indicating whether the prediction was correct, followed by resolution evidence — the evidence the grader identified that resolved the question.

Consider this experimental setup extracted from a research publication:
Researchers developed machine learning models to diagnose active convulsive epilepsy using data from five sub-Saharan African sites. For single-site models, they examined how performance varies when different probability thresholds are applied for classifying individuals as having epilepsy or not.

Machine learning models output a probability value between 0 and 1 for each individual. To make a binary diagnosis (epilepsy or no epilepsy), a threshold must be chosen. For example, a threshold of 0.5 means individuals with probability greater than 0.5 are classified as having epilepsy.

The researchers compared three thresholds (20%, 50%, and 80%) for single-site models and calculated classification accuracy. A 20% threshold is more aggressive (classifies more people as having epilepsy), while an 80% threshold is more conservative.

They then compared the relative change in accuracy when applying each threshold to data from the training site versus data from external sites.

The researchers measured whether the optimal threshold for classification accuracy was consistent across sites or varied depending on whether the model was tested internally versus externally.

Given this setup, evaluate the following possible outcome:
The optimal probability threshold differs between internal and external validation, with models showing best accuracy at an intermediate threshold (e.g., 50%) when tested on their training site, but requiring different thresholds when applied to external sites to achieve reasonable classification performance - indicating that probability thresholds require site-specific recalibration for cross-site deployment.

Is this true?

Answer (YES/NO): NO